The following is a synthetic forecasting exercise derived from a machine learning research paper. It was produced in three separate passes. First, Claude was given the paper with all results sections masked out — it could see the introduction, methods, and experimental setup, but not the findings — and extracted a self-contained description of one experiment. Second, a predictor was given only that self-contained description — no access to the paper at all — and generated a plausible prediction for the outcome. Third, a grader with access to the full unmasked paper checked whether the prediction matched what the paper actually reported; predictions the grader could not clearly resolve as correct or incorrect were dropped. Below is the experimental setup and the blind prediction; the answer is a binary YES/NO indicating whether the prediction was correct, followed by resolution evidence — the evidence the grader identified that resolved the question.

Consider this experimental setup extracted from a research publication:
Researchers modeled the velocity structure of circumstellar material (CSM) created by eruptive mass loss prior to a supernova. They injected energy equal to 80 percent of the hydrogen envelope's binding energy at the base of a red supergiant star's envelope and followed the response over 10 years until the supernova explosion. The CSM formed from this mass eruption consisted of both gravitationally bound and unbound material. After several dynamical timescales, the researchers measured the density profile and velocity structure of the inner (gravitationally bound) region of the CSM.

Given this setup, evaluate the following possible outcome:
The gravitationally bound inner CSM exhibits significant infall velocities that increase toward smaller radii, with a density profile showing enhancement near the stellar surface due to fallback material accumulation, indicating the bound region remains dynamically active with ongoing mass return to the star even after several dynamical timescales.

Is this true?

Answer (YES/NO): NO